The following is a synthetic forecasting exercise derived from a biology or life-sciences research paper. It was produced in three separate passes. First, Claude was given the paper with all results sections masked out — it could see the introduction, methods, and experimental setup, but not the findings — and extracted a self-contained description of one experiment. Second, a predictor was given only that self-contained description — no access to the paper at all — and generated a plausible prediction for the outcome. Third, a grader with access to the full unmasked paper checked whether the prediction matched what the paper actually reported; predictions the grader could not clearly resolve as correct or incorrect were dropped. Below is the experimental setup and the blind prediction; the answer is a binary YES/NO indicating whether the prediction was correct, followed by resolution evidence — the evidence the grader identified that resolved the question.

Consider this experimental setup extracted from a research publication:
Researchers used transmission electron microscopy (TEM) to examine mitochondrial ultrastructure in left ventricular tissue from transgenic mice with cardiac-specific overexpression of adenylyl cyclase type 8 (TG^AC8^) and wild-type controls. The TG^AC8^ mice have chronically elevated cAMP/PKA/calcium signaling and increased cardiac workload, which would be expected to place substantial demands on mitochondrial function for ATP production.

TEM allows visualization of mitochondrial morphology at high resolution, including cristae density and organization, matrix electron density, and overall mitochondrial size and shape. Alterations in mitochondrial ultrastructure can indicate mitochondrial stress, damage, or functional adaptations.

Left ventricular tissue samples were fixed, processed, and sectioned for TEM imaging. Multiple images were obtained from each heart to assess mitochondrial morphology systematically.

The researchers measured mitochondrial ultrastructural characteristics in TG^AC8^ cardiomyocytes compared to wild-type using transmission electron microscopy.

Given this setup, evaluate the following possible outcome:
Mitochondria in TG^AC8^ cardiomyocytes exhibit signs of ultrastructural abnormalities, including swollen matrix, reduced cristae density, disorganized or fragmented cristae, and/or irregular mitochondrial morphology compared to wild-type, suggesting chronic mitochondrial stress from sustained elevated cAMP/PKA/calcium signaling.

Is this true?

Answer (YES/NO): YES